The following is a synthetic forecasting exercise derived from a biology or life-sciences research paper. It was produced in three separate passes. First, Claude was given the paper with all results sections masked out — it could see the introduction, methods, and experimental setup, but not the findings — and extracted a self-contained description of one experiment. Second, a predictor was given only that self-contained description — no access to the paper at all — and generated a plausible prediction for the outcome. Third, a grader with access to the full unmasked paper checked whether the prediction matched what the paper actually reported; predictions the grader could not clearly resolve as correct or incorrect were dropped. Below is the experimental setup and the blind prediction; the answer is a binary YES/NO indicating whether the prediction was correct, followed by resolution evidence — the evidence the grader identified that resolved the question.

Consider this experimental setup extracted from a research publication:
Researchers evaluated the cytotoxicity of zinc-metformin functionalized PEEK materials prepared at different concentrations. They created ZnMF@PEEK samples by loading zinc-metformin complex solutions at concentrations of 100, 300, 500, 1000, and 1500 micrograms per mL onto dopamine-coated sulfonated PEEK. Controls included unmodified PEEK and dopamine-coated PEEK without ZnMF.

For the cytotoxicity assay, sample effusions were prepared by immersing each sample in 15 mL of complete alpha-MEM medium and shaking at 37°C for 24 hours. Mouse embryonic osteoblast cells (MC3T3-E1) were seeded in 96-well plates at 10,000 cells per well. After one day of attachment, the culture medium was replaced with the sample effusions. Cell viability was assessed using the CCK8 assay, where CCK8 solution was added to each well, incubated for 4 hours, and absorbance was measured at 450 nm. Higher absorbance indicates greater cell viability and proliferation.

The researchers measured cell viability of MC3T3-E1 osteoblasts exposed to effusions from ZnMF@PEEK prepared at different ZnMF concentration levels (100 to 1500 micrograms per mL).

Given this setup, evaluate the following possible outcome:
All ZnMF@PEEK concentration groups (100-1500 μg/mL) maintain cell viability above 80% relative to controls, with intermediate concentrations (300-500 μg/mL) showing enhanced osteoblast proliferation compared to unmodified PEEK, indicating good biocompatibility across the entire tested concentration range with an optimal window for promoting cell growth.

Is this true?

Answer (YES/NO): NO